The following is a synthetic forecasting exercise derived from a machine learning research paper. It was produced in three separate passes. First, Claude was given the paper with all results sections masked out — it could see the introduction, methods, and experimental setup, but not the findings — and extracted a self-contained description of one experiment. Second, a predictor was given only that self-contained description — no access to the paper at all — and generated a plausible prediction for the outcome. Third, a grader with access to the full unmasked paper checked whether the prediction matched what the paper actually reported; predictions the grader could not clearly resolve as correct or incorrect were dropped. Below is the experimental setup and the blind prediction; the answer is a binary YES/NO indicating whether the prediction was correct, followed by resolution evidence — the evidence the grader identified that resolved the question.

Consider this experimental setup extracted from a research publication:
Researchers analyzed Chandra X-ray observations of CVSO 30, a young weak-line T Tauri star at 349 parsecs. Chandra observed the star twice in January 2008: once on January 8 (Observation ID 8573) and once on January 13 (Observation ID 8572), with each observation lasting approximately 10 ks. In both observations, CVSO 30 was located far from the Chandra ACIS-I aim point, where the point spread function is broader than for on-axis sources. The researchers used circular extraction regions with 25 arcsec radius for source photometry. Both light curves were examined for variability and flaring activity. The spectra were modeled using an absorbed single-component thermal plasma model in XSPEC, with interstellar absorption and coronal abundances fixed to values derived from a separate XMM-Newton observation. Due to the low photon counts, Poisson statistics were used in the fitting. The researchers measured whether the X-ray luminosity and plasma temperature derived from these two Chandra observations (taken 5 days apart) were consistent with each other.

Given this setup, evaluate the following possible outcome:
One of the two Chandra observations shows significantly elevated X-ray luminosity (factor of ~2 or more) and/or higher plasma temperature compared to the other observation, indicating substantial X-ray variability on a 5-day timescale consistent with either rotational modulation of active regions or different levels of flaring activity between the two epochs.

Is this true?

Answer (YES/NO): NO